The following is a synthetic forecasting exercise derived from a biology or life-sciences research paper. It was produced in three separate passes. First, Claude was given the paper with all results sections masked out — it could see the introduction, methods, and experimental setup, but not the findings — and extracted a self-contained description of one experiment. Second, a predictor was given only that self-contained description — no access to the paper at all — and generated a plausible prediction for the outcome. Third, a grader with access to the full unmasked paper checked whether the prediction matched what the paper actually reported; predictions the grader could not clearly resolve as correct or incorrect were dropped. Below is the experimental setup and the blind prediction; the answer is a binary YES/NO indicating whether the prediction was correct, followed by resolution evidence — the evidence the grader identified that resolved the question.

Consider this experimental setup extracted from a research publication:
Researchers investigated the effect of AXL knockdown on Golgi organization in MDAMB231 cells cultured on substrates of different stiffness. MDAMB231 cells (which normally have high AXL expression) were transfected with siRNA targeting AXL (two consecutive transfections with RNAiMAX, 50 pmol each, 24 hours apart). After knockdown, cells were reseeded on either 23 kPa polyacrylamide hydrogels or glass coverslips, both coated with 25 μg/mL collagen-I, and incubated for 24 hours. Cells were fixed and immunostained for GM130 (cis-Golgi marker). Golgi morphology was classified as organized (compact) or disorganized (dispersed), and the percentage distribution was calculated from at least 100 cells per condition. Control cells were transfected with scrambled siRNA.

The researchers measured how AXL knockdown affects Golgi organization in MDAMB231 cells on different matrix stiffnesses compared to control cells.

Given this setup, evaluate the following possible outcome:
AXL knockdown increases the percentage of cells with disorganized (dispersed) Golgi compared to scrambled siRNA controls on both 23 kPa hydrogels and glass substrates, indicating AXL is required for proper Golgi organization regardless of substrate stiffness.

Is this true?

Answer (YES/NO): YES